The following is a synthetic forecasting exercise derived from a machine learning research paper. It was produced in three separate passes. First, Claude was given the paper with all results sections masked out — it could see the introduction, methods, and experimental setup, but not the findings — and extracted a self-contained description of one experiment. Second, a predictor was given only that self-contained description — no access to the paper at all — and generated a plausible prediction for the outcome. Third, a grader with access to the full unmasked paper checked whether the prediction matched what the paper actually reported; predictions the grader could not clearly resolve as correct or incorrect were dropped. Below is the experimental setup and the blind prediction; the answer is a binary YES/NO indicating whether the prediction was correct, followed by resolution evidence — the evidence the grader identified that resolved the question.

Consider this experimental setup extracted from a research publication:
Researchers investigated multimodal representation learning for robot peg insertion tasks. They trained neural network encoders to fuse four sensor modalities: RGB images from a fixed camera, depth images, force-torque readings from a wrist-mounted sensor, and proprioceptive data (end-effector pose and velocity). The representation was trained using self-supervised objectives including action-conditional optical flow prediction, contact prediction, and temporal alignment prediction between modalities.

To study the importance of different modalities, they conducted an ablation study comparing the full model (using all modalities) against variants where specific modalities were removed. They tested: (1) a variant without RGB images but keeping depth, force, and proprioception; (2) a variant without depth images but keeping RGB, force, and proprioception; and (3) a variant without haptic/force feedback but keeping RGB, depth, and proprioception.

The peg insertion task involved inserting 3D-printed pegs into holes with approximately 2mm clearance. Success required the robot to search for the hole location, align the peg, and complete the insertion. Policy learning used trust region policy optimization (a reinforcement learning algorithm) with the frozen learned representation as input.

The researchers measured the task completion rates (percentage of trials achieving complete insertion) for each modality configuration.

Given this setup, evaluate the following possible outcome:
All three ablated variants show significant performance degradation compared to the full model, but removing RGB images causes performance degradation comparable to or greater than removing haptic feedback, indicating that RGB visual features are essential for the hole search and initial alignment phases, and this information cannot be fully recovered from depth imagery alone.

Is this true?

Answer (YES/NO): NO